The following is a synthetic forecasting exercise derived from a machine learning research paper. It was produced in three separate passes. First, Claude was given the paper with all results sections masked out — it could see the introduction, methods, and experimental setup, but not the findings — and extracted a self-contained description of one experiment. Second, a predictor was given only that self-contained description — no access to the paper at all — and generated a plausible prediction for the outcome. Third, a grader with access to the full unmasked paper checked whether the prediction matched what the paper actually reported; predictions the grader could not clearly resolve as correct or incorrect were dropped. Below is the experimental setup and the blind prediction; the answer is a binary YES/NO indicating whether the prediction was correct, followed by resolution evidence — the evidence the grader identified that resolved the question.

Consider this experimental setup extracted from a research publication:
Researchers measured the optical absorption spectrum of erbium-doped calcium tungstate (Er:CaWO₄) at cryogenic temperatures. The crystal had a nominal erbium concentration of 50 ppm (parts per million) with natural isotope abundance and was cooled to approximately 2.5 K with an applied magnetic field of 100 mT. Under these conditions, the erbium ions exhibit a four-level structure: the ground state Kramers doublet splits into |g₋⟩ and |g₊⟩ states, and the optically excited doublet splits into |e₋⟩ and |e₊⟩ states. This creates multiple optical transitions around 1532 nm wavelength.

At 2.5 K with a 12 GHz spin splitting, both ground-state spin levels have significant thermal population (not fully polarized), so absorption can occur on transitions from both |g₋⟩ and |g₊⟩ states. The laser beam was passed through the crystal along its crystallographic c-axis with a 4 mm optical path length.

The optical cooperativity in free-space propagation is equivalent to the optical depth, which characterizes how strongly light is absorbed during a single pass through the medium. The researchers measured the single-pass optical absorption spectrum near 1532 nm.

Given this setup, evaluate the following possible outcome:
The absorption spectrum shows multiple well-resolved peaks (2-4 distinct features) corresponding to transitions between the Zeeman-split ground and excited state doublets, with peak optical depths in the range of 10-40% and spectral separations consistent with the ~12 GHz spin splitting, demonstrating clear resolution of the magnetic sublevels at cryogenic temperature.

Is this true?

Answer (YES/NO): NO